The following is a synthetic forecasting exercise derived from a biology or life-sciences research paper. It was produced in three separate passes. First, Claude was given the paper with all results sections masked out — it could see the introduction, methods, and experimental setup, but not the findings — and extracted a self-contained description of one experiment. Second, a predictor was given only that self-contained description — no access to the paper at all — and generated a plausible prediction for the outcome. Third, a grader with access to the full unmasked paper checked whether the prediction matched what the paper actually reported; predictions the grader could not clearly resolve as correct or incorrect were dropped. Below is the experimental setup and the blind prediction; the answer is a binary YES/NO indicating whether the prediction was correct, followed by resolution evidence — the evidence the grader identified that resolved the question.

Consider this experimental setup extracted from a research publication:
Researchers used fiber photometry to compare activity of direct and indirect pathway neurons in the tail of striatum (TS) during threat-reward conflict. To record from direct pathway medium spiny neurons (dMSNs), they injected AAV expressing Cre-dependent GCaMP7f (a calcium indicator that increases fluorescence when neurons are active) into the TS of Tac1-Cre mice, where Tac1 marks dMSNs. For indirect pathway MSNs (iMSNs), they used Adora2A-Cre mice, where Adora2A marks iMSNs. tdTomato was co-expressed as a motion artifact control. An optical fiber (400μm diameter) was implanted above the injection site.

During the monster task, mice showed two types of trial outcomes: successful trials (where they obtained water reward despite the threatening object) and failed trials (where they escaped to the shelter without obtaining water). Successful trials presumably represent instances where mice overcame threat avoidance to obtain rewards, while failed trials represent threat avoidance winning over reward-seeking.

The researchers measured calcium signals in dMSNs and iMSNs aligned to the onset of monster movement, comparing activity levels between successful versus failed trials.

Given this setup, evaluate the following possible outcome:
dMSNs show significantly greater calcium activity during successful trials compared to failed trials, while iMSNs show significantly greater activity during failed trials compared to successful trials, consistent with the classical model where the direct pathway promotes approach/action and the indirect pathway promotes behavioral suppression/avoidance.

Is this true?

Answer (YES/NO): NO